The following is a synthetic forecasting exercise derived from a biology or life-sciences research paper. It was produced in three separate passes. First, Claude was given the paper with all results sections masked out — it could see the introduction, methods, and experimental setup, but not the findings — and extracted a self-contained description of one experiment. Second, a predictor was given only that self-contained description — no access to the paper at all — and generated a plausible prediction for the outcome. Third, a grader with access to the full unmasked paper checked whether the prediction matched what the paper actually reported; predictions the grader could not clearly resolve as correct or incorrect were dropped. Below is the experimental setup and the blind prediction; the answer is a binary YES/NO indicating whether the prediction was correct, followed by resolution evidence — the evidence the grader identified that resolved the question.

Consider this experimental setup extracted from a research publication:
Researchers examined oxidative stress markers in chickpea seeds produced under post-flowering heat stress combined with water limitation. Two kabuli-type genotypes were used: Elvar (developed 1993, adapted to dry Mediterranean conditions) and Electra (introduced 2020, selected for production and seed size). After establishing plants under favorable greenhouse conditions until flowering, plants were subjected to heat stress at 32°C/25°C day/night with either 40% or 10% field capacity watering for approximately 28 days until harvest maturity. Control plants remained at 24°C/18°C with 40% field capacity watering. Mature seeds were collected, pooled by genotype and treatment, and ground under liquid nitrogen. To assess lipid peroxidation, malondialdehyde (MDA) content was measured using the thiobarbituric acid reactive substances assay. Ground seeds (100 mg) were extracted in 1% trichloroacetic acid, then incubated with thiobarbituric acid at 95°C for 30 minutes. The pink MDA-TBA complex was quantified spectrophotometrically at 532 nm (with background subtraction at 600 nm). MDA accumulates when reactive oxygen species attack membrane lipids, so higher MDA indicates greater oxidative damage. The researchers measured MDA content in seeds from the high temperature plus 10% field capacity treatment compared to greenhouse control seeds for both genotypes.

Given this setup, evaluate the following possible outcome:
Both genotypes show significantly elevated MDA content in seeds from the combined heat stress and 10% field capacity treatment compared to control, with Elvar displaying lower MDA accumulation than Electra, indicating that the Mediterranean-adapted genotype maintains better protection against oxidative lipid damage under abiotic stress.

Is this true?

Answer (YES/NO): NO